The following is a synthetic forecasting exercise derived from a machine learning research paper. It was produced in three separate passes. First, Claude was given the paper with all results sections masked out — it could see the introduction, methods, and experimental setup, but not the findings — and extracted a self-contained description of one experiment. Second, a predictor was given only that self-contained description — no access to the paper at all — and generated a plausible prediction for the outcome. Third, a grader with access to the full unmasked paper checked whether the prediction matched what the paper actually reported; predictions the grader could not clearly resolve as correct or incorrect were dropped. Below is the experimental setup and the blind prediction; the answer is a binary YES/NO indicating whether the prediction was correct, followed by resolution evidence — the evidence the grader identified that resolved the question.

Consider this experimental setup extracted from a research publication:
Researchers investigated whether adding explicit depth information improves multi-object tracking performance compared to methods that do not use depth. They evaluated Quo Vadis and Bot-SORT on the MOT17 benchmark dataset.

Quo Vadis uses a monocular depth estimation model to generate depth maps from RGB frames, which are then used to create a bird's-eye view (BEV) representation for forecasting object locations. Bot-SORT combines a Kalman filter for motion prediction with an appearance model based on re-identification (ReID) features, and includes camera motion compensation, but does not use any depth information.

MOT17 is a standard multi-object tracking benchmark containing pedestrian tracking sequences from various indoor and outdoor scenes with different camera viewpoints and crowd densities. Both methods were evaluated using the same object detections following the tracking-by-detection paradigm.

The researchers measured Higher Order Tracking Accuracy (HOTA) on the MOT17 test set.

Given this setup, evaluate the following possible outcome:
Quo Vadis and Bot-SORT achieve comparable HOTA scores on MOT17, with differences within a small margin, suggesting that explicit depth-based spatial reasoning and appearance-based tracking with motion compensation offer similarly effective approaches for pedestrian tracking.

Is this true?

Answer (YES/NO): NO